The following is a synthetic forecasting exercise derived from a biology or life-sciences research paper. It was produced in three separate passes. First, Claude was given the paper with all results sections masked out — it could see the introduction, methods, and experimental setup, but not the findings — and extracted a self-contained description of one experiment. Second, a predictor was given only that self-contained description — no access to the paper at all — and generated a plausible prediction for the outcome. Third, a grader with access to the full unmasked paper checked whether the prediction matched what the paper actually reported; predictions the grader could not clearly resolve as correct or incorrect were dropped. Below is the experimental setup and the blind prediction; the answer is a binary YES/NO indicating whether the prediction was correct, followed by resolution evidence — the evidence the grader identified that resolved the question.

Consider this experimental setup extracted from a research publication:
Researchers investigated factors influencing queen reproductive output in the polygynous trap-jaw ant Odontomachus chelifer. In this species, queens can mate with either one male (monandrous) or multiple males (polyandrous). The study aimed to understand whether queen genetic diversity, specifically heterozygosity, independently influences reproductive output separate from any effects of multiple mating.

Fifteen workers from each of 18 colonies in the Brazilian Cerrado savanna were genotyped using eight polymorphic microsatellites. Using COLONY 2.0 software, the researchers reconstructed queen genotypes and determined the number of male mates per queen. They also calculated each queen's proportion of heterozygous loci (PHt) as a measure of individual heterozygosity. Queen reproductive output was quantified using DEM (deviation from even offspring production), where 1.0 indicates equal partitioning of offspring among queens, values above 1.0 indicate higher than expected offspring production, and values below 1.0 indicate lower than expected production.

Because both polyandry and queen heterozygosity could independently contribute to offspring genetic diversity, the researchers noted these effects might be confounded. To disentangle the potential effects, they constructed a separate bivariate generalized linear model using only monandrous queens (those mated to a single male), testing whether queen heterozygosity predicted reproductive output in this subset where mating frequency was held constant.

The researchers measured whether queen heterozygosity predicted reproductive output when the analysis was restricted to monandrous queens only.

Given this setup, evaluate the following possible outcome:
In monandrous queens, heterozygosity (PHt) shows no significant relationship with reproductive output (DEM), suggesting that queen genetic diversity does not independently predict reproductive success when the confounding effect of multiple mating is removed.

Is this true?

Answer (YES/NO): YES